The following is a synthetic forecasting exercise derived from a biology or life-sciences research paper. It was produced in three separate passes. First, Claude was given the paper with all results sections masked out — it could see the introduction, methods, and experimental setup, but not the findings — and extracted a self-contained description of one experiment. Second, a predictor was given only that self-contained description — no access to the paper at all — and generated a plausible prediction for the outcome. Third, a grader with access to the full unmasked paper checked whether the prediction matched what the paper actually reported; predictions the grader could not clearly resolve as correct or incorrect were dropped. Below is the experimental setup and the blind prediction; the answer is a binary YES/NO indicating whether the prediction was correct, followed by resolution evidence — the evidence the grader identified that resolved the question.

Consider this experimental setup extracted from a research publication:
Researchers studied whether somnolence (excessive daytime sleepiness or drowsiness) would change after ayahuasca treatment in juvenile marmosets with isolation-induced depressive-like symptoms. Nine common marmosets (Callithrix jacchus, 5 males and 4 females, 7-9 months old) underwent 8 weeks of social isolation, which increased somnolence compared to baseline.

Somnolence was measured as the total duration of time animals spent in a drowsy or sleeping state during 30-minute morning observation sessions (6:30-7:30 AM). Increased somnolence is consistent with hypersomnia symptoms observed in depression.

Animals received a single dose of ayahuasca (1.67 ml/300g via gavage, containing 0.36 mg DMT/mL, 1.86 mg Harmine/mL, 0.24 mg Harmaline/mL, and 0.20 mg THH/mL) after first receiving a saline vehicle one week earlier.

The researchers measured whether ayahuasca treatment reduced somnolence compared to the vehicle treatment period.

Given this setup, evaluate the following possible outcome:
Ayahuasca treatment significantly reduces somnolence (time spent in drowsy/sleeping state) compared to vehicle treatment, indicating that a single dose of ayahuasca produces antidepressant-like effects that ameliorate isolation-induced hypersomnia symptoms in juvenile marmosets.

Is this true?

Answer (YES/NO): NO